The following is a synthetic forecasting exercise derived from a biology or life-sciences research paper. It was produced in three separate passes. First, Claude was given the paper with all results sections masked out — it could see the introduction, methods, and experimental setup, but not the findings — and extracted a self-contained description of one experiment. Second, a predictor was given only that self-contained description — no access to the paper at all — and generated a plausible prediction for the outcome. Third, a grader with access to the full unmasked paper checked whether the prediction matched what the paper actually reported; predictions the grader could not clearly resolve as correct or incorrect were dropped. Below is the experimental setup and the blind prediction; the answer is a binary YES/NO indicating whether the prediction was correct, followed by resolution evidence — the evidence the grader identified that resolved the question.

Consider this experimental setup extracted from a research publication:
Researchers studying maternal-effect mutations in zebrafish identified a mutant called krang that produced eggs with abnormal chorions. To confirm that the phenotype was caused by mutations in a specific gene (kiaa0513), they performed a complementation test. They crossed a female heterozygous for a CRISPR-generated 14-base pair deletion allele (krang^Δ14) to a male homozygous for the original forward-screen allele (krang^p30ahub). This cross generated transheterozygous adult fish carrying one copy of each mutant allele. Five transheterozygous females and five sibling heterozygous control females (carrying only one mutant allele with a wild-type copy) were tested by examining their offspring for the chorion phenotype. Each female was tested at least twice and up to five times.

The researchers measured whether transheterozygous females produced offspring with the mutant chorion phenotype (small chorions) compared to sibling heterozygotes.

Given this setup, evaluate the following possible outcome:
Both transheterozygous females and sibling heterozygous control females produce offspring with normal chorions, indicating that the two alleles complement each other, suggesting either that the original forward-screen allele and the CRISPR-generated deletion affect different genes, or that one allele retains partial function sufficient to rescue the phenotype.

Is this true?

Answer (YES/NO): NO